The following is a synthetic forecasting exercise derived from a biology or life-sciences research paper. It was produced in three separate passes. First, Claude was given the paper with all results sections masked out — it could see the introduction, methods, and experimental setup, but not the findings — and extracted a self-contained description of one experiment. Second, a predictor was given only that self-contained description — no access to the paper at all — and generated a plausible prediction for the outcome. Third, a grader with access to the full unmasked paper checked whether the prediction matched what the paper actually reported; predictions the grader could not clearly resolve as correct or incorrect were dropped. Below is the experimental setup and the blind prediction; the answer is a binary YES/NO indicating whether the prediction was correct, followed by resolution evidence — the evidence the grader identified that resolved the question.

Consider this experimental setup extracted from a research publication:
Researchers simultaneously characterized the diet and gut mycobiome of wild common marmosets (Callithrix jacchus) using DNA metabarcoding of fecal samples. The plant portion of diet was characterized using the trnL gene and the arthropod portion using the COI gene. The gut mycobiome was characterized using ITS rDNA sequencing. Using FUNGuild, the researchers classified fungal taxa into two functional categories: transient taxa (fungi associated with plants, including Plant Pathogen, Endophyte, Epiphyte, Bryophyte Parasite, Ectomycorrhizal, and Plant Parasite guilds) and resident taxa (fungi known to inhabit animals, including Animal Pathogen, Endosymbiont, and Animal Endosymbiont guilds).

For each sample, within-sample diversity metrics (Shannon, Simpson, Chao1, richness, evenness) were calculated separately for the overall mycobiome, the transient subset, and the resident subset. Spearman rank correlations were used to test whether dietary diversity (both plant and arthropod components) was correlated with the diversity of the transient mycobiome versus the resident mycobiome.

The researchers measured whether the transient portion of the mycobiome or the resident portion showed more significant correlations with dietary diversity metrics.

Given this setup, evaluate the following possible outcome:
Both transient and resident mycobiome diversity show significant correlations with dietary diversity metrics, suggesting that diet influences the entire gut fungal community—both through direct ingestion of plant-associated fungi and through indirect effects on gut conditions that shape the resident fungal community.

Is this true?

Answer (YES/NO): NO